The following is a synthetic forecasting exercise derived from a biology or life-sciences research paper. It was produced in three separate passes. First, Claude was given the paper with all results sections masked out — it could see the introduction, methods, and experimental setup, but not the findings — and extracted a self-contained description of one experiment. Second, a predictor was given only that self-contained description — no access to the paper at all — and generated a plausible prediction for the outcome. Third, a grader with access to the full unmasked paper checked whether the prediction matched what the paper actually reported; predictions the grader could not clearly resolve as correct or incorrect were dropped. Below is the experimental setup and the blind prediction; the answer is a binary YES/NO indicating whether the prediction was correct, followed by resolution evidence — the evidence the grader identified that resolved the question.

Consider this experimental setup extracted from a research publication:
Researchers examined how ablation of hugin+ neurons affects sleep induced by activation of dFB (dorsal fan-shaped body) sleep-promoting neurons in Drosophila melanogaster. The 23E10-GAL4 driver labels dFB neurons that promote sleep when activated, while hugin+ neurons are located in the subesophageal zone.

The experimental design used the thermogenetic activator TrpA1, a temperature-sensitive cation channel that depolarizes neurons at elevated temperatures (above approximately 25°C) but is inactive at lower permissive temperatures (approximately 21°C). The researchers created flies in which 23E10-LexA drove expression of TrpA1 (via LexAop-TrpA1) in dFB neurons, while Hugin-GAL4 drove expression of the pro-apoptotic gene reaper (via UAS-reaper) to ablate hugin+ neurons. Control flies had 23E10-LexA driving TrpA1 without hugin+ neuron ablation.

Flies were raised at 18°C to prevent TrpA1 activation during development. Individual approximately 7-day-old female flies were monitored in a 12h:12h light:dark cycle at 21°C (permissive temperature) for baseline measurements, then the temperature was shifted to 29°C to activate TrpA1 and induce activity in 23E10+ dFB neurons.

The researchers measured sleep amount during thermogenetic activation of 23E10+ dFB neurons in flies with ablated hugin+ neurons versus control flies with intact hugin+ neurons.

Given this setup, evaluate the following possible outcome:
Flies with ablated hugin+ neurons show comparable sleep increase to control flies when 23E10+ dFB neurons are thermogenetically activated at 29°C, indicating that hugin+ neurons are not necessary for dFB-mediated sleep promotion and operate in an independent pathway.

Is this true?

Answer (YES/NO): NO